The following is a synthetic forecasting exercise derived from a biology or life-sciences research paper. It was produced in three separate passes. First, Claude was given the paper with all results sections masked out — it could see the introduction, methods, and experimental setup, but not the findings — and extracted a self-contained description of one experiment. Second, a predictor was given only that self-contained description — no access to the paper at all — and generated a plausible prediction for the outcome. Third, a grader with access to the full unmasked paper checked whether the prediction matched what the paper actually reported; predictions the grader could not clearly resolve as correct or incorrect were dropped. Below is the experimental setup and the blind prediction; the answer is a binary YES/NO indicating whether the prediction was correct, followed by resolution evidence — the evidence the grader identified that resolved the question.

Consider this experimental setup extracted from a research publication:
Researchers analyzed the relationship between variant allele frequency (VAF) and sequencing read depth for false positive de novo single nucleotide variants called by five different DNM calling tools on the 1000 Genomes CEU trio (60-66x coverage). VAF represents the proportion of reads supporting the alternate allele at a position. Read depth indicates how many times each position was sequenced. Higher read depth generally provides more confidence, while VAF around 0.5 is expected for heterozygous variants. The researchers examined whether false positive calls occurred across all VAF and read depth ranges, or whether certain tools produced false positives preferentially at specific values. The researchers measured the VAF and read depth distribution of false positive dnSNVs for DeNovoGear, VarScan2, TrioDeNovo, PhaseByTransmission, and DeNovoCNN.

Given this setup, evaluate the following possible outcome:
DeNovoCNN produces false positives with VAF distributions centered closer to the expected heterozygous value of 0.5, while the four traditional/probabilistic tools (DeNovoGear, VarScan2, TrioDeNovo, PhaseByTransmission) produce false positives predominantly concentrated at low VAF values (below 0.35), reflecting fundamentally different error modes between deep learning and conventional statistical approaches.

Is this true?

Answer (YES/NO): NO